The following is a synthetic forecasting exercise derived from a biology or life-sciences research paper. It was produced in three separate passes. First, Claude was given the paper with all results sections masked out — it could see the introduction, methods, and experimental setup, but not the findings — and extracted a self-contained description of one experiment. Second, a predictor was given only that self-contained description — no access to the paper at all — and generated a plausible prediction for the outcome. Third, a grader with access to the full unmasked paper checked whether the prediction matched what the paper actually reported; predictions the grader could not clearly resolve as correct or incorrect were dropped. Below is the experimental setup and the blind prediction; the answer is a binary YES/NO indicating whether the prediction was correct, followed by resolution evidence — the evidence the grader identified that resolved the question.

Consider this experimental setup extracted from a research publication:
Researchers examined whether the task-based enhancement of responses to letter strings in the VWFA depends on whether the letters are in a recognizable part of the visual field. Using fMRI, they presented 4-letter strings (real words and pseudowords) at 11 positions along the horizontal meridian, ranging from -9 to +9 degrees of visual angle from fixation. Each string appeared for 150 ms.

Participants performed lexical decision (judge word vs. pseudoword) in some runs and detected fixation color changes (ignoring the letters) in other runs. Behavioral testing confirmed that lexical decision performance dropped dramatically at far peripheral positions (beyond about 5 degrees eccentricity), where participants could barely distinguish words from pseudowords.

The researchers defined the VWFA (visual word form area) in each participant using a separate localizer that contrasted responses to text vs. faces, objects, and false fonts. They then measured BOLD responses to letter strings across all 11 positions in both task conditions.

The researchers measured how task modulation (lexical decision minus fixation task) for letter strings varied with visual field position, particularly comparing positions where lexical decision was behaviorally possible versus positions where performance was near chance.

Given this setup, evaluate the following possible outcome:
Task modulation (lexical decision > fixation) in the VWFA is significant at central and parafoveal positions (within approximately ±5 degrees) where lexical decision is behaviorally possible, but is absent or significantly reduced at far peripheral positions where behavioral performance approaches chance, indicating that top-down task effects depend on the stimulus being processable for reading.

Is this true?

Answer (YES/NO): NO